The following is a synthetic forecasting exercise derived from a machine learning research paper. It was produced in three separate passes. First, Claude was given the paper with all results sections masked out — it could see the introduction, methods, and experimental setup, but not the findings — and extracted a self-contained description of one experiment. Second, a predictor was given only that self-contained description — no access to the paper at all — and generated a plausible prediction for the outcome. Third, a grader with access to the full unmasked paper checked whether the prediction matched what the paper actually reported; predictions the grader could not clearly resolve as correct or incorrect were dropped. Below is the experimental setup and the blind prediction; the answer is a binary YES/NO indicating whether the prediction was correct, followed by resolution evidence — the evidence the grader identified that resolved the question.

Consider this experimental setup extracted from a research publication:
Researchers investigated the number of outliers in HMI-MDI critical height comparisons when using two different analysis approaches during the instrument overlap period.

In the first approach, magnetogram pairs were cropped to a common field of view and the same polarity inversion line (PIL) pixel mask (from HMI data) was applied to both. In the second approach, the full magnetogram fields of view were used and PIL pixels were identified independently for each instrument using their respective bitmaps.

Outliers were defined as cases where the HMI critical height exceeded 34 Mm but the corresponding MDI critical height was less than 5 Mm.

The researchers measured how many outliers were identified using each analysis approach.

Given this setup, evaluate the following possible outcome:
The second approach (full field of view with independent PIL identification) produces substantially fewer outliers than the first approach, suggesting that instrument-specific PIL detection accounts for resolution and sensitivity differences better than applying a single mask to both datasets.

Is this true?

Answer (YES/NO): YES